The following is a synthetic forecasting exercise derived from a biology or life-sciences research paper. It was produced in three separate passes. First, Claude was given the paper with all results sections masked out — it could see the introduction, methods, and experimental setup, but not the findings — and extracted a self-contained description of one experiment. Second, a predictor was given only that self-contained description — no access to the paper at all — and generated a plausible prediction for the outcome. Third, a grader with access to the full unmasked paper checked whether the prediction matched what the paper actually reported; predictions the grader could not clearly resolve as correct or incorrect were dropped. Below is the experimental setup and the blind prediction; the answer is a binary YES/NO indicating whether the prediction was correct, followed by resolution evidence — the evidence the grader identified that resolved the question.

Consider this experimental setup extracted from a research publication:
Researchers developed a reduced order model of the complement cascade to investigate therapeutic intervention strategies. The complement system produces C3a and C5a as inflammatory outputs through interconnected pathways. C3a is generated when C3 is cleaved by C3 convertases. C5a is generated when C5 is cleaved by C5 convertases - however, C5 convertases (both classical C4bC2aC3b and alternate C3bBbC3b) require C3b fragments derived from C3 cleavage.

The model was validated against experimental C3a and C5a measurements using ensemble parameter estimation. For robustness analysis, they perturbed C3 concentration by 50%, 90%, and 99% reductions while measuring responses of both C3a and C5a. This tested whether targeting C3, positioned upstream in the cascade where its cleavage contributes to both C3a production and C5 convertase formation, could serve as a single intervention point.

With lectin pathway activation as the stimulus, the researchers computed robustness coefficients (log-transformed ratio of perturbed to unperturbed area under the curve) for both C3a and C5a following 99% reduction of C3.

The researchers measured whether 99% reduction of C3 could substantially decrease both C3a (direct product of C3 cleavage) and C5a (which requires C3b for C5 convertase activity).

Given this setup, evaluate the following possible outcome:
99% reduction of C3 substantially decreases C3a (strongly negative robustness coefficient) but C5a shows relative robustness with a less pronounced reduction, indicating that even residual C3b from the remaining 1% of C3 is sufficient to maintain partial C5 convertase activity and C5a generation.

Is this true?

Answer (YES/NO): YES